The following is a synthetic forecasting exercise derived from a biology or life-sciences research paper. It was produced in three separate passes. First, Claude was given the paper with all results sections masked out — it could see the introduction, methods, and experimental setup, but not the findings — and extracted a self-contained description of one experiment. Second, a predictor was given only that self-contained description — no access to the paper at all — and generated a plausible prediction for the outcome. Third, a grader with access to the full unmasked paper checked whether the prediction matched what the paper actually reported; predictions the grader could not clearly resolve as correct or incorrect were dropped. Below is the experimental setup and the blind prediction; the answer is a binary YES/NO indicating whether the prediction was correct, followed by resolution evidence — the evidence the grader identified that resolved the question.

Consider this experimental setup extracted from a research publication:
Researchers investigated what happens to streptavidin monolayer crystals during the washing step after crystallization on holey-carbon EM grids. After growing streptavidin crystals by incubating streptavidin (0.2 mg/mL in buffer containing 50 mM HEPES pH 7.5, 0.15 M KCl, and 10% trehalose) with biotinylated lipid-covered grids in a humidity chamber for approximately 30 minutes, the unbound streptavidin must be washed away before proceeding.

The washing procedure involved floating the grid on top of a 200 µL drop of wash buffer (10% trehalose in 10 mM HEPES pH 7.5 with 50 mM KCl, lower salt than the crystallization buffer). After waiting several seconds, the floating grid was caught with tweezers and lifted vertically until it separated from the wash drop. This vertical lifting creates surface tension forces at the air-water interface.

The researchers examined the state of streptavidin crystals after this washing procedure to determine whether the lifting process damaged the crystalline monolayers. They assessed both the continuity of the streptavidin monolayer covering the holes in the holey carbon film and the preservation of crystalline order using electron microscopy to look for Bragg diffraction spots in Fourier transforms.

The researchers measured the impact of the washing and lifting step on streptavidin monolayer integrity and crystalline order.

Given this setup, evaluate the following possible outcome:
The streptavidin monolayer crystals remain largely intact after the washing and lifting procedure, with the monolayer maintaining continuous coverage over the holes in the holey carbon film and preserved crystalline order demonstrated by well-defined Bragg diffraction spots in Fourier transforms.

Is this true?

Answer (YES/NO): YES